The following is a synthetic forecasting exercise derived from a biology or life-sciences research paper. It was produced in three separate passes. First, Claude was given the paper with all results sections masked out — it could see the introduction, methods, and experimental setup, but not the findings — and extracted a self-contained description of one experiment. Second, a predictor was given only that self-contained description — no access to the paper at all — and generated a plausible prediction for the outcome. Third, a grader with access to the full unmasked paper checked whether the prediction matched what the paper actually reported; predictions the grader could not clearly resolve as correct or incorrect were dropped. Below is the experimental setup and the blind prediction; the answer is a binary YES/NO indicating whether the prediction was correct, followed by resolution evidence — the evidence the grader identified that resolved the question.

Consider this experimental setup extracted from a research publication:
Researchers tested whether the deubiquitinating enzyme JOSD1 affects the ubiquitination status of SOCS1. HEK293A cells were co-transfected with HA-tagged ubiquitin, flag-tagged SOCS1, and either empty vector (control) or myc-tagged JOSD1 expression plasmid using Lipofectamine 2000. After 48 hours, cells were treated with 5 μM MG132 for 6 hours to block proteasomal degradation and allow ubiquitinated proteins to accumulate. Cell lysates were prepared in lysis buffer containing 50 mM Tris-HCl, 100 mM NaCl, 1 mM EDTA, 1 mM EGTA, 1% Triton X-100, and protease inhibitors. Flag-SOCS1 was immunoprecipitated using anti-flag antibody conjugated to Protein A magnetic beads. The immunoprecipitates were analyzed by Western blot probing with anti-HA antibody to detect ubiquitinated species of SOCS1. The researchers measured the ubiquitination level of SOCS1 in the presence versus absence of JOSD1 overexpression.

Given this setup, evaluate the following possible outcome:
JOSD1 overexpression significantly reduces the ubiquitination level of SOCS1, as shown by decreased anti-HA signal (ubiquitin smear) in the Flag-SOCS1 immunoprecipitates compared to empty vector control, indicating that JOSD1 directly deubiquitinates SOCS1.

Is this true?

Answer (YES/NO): YES